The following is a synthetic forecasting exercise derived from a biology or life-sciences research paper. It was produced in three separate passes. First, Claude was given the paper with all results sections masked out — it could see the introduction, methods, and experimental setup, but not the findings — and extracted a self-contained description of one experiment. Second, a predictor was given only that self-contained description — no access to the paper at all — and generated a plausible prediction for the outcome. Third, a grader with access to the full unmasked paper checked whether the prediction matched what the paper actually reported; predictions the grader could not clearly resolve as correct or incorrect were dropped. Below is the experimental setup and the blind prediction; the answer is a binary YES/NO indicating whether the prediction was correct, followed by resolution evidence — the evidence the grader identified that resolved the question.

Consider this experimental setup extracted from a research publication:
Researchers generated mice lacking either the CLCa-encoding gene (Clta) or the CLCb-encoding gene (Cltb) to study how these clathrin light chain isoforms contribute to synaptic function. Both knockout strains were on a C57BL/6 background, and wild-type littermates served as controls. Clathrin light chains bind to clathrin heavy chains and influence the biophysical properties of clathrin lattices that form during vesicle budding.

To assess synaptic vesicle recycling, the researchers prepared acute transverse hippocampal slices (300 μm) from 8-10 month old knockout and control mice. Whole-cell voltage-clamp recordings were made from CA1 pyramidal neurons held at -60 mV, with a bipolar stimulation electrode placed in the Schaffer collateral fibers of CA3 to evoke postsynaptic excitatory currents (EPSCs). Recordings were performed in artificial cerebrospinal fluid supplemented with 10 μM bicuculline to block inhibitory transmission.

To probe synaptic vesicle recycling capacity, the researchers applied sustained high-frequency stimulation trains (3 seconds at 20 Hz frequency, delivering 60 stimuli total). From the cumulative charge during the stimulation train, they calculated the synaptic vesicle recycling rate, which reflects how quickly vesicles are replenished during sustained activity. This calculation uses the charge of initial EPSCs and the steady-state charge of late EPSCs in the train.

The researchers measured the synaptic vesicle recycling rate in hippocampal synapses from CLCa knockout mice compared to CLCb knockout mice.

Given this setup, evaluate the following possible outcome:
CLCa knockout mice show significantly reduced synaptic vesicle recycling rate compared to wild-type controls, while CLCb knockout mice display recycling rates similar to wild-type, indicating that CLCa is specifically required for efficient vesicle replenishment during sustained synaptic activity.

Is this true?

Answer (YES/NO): NO